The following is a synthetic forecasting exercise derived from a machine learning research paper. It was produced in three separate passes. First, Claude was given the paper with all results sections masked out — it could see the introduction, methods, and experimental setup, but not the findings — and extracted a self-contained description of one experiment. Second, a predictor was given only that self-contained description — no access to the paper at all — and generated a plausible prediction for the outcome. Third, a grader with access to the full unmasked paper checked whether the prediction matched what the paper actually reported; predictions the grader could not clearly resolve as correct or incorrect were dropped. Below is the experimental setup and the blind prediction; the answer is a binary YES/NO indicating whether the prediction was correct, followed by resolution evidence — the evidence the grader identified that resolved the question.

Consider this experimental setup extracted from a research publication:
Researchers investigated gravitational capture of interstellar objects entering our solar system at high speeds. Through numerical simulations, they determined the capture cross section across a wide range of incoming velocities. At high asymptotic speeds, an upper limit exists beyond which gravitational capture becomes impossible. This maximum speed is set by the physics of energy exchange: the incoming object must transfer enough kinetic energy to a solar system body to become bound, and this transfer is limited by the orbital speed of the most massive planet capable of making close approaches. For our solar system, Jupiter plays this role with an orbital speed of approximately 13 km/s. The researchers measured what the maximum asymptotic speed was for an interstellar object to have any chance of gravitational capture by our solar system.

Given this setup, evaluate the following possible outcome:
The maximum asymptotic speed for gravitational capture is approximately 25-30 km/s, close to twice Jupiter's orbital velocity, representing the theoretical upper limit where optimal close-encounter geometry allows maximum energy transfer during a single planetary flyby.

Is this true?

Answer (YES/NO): NO